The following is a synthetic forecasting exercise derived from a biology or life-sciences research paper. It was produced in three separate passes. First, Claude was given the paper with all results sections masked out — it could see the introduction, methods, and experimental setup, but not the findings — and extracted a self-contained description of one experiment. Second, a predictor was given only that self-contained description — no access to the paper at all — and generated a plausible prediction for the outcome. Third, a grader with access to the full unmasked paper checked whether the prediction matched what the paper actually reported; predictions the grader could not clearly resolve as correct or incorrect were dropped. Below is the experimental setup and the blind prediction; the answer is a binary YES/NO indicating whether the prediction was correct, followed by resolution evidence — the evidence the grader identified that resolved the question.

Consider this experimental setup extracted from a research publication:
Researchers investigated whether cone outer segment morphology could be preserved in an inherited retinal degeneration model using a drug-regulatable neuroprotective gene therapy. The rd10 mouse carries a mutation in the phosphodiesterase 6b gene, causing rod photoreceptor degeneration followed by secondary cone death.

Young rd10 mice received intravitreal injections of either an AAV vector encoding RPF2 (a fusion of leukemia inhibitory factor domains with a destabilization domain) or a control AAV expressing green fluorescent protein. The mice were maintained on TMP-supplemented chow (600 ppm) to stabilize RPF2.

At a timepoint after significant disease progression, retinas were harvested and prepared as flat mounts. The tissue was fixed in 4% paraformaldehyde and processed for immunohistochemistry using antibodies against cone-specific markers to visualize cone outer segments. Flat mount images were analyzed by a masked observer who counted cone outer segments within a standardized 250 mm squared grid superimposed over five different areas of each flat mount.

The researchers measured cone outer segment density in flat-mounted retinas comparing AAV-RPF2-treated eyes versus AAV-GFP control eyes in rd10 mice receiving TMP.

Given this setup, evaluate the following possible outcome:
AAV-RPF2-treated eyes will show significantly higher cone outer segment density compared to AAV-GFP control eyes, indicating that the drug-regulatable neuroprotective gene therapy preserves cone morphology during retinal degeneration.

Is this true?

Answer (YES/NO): YES